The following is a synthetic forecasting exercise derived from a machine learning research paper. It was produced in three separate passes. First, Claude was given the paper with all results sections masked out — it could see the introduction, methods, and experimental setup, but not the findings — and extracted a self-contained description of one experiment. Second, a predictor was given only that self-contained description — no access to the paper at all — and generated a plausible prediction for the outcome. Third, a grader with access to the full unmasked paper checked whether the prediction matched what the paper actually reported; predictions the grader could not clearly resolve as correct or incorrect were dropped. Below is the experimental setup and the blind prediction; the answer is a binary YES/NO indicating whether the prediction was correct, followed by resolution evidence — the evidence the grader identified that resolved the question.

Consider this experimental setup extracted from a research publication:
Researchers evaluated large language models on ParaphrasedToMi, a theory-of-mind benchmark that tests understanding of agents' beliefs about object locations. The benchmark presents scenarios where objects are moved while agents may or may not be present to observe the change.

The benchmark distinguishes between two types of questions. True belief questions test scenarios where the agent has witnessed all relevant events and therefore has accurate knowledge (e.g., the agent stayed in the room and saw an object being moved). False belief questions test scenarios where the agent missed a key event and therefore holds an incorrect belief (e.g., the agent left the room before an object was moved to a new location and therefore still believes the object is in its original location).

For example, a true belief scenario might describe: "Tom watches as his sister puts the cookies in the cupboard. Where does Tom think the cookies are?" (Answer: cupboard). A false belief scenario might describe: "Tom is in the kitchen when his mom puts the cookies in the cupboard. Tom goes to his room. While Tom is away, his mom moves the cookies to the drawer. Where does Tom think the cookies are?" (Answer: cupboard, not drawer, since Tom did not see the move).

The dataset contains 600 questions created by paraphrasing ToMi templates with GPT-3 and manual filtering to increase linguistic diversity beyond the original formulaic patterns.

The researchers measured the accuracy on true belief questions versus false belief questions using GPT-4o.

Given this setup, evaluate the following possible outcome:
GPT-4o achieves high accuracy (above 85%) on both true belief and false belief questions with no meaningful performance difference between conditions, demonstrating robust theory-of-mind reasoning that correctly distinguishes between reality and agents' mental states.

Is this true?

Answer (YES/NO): NO